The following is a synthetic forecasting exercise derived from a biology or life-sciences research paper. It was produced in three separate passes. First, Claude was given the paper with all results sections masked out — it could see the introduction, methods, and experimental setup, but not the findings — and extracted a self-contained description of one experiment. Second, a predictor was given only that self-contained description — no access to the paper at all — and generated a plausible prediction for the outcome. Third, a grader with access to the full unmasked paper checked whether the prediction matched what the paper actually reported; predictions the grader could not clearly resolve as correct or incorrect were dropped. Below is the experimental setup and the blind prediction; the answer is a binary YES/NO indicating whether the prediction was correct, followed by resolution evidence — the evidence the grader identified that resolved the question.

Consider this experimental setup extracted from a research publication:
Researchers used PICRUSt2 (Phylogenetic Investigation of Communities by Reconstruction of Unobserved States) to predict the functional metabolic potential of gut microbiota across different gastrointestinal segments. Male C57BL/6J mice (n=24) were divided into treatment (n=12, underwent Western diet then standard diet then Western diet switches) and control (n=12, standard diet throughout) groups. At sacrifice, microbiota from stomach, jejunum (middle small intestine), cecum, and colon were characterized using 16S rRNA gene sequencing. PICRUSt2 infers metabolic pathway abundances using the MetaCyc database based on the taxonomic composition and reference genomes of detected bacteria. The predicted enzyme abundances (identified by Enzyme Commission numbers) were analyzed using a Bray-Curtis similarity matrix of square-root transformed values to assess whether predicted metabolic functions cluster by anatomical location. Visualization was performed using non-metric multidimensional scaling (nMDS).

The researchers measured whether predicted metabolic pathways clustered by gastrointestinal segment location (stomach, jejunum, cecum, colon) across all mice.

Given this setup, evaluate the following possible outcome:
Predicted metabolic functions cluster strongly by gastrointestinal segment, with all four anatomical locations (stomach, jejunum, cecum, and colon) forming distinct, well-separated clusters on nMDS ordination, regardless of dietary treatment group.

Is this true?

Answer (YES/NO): NO